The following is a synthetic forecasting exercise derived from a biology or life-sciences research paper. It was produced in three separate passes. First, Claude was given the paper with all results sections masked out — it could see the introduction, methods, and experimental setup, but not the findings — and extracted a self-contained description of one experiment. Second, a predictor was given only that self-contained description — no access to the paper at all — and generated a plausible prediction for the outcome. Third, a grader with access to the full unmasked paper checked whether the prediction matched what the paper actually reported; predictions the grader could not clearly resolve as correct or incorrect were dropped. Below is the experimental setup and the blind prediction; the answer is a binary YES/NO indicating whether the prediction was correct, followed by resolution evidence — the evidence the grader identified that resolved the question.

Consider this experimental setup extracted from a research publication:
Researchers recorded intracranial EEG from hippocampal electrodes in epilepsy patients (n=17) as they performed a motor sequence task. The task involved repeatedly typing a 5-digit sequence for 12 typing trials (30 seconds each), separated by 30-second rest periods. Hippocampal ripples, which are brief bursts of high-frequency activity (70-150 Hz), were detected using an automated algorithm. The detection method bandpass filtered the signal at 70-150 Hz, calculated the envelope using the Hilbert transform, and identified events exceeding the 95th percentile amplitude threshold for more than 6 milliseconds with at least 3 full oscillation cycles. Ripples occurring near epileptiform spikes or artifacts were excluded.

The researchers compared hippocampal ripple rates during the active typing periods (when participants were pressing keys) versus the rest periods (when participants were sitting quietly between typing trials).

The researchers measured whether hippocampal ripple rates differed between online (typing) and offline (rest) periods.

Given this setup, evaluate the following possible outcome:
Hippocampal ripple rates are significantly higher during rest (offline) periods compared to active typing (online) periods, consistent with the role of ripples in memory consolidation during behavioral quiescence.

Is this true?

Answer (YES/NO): YES